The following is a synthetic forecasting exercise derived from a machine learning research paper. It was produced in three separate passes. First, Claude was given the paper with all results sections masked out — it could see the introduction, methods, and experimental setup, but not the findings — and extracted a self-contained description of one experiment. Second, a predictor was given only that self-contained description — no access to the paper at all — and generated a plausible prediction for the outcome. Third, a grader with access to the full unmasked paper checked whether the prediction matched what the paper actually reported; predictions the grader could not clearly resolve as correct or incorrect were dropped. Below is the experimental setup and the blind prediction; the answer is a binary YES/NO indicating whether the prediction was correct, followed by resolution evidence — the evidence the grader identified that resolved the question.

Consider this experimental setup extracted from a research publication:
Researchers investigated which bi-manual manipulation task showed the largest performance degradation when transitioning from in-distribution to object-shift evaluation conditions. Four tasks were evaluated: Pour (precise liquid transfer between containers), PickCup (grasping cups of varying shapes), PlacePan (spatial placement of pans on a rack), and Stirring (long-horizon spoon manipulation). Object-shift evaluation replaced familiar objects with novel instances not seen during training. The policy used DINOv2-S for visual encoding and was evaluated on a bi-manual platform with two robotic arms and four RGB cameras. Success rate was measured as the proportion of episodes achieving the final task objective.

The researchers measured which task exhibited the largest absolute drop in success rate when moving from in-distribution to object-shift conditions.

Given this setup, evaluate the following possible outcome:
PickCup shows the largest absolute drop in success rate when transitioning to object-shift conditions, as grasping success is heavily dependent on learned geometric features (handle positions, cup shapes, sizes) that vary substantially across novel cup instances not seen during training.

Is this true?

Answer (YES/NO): NO